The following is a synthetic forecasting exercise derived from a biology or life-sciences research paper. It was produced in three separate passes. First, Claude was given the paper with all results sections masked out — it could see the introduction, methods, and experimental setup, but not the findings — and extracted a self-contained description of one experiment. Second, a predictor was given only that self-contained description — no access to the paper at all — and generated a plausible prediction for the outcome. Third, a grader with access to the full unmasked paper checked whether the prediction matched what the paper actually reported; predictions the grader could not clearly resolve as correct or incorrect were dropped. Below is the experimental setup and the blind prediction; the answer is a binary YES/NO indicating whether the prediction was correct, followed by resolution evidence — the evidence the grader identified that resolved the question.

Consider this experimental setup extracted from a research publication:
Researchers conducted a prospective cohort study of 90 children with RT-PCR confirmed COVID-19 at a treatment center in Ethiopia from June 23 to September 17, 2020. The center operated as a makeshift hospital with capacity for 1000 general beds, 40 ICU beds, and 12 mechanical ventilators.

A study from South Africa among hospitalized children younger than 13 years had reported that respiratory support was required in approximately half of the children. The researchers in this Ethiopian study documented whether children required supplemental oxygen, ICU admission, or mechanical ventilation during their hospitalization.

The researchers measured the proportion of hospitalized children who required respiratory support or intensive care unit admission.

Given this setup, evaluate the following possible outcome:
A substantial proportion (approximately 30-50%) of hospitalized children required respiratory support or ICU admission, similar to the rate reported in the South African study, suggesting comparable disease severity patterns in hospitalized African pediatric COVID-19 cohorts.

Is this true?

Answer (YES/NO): NO